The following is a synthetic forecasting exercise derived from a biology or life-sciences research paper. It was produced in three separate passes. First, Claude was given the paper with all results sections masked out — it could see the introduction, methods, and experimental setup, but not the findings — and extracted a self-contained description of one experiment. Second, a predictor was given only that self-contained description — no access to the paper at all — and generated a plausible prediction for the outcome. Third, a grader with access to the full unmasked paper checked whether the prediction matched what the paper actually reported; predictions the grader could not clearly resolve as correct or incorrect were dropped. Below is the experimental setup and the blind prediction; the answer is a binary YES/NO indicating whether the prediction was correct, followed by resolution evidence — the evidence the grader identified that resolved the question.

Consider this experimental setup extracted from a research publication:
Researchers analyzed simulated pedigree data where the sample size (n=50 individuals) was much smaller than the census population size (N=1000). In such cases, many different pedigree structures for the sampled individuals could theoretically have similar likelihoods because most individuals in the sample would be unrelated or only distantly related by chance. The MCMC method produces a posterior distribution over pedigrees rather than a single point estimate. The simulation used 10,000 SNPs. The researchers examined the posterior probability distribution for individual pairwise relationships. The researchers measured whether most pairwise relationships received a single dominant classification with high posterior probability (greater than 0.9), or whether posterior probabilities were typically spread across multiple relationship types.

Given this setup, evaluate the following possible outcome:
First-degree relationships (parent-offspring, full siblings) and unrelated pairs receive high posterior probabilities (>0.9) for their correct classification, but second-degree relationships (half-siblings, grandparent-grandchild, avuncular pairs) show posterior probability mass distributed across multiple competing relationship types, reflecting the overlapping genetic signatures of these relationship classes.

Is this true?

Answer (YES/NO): NO